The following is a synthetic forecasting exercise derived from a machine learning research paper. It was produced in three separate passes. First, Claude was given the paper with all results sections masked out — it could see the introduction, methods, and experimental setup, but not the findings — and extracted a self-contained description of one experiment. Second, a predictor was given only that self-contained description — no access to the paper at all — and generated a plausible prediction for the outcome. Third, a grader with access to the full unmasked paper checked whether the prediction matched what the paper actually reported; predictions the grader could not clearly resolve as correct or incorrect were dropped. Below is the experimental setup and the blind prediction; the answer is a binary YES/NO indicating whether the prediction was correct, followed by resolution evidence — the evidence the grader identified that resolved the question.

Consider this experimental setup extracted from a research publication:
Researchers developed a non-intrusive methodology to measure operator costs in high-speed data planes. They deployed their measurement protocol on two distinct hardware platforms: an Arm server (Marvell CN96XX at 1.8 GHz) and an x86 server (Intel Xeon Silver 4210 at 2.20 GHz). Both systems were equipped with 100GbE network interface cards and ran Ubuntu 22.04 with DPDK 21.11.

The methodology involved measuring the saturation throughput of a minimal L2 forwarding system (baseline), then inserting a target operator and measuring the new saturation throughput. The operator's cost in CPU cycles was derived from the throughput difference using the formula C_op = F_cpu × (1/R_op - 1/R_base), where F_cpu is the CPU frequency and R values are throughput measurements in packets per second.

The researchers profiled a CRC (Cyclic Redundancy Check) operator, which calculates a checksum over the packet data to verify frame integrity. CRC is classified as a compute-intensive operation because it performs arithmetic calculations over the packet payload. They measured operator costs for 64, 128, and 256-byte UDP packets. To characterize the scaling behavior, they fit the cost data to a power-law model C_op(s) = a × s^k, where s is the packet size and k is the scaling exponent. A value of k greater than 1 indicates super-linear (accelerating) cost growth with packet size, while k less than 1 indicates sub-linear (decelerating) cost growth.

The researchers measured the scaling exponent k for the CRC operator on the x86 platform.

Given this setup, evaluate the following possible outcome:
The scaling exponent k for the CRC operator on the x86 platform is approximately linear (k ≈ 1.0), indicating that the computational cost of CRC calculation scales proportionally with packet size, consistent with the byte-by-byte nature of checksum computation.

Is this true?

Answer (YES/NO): NO